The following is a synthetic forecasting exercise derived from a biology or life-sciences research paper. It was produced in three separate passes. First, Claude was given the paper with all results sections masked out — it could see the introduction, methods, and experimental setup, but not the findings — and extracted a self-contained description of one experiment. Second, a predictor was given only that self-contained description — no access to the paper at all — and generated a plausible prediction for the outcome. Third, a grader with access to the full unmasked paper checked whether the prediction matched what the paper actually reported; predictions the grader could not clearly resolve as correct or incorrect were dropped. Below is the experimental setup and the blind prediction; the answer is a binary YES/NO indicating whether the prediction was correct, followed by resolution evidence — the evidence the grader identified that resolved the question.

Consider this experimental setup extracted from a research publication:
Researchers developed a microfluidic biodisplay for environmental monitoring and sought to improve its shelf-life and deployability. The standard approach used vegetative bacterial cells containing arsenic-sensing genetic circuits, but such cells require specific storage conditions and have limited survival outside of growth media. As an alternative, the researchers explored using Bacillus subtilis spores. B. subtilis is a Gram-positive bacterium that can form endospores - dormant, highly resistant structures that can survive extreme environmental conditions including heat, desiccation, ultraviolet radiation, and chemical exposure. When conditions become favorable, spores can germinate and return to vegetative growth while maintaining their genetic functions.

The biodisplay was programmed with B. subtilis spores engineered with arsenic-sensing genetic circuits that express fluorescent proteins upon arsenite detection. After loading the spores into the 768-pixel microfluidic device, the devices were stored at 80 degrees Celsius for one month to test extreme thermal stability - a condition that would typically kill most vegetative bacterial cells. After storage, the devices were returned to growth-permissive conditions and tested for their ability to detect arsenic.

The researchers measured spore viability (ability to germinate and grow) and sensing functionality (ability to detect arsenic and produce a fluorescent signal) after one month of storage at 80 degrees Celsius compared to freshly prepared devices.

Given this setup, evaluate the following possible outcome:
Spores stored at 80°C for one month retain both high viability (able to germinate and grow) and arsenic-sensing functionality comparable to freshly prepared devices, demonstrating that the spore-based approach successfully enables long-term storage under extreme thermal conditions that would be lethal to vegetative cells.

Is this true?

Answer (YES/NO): YES